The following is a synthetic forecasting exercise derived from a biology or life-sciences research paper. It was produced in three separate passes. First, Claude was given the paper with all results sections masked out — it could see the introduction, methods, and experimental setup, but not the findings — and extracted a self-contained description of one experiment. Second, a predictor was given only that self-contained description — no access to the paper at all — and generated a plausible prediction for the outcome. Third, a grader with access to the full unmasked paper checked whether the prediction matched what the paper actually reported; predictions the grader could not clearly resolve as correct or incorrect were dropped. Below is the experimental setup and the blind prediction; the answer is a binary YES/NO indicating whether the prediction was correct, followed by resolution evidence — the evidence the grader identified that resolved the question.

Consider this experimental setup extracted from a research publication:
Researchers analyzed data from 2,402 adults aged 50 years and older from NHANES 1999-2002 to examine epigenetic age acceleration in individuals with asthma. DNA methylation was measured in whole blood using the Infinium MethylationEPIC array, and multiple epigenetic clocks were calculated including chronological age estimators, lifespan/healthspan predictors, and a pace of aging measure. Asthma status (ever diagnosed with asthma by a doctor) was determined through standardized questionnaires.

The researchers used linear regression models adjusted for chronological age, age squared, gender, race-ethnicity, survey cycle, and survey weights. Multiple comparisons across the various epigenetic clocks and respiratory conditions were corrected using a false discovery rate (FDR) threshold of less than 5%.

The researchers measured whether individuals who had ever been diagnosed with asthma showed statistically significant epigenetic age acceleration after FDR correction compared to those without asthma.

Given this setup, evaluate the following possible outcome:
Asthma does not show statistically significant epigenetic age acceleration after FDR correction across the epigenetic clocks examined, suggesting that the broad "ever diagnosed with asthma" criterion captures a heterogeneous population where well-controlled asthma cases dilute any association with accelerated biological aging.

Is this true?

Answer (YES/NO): YES